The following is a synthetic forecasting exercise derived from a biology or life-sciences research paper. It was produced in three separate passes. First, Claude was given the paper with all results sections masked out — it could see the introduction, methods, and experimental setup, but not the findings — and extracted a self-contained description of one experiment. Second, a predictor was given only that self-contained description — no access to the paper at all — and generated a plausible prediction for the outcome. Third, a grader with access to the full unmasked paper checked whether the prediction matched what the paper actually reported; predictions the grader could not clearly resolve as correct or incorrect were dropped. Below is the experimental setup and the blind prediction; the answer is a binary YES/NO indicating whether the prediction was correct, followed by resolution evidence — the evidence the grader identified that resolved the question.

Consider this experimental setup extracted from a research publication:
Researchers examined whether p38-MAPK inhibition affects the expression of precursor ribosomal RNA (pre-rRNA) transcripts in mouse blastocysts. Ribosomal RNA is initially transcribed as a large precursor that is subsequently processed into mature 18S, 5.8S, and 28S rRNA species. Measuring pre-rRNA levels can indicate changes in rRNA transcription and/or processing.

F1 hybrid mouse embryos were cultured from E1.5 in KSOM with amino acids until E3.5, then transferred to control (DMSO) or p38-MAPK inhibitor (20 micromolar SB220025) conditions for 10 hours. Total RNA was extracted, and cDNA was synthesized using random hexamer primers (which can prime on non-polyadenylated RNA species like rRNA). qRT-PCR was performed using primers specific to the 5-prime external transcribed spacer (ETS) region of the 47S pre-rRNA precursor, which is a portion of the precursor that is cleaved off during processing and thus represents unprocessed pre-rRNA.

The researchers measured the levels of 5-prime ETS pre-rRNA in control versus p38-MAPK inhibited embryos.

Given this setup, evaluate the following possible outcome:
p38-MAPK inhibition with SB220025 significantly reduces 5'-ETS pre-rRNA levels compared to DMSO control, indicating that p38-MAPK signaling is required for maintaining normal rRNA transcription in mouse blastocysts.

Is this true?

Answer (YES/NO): NO